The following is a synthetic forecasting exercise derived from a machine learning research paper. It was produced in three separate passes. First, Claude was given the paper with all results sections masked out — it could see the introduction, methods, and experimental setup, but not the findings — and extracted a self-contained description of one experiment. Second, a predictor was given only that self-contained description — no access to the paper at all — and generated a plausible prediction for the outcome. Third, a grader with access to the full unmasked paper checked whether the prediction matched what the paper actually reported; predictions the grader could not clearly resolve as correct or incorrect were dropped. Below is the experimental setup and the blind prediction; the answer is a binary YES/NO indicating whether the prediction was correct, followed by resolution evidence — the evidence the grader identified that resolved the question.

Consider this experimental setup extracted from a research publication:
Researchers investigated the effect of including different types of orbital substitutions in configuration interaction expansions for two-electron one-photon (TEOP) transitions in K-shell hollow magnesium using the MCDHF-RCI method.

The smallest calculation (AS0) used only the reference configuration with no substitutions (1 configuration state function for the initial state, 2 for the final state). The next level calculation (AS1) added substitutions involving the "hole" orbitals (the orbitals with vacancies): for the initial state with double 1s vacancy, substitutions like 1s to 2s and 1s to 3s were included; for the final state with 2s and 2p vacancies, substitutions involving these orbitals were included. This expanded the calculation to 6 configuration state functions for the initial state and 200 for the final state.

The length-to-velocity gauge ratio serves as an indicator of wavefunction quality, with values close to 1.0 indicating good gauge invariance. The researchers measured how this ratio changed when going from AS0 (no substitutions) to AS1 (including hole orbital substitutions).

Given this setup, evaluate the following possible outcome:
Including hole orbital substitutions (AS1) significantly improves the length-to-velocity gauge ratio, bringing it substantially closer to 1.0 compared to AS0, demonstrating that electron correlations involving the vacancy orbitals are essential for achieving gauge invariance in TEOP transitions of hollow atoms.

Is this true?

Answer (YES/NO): YES